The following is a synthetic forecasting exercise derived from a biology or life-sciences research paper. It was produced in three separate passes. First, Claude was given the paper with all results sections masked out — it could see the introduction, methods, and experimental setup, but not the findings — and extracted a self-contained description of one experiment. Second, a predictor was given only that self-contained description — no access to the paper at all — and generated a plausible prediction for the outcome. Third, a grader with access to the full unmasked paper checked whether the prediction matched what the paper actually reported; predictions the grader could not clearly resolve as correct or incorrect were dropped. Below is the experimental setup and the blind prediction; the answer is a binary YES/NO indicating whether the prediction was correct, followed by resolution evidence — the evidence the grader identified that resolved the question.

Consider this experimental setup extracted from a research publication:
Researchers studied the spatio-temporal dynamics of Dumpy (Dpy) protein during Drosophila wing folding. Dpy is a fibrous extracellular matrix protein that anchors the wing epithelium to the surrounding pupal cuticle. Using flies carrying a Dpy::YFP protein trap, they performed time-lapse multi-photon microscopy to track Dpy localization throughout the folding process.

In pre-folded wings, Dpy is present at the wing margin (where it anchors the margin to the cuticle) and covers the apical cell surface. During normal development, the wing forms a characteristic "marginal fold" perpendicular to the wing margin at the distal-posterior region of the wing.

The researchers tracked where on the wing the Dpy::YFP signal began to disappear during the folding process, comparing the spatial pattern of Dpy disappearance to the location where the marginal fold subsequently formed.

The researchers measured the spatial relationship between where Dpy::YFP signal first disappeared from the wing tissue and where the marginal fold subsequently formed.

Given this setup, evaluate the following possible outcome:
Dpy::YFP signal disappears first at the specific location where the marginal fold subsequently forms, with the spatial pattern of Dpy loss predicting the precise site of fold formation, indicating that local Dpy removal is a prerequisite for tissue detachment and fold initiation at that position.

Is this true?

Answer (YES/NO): YES